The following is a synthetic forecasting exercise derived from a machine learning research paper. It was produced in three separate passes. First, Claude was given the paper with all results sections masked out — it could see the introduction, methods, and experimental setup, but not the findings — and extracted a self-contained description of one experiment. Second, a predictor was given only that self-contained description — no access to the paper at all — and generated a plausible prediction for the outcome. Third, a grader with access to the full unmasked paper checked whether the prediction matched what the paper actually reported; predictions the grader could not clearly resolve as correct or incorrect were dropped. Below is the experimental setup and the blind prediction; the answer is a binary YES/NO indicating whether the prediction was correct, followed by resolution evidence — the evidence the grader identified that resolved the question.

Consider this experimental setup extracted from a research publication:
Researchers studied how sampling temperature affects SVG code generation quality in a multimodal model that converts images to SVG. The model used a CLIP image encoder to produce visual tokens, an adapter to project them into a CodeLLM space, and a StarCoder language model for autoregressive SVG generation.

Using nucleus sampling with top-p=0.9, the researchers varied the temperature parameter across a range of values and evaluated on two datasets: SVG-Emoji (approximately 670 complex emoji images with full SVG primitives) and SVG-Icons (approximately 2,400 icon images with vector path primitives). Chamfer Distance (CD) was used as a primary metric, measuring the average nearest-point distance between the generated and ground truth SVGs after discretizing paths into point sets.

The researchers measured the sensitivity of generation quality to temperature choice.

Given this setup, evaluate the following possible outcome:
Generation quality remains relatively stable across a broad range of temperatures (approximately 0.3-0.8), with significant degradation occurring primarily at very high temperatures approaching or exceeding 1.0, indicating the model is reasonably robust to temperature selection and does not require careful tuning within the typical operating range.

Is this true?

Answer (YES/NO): NO